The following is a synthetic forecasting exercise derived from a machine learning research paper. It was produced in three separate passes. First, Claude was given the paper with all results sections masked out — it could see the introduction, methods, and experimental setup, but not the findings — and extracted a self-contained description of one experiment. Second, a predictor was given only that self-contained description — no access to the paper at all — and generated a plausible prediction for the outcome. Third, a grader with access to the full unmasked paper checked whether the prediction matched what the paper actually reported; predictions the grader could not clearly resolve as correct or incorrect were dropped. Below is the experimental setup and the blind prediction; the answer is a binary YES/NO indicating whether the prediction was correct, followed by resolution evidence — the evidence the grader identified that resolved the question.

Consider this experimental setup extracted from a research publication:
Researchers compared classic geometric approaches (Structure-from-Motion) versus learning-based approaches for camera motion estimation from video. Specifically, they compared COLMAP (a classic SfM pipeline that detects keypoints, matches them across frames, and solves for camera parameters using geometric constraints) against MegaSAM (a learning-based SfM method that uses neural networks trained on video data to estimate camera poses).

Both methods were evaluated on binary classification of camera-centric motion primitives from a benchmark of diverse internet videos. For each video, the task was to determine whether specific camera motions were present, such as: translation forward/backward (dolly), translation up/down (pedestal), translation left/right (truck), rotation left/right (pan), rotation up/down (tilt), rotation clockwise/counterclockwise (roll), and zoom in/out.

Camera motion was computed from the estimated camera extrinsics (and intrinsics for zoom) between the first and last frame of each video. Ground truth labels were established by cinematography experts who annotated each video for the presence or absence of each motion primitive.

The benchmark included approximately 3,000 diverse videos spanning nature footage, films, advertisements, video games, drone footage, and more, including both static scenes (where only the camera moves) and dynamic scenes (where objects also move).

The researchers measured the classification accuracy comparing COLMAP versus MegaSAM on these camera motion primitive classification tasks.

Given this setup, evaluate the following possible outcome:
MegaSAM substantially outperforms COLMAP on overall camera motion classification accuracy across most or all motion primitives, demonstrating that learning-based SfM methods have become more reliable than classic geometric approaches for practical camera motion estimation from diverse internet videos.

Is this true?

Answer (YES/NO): YES